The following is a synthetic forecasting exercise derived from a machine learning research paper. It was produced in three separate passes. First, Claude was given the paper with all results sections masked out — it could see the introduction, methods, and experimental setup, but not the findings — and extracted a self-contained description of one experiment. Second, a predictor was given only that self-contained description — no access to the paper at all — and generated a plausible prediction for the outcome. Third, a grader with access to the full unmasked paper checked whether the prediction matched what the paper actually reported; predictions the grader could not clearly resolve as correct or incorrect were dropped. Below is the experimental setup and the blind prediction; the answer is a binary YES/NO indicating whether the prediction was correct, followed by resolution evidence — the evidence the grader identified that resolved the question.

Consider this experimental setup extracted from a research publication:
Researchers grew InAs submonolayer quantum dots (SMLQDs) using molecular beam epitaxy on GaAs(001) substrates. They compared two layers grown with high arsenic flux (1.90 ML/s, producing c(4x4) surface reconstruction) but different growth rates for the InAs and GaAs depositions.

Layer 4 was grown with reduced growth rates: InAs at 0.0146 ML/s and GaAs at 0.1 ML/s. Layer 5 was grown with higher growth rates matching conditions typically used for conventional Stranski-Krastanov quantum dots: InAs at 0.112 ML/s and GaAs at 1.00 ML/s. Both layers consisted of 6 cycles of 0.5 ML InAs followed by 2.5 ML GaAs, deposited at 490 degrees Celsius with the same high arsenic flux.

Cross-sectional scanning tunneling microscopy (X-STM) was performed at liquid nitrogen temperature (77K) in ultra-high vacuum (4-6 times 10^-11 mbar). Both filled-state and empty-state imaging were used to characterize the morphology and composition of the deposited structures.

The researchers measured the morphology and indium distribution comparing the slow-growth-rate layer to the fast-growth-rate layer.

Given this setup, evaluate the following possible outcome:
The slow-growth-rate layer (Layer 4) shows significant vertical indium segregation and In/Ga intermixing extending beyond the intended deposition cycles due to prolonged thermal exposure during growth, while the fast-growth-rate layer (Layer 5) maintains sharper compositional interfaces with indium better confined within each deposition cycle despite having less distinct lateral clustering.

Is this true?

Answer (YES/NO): NO